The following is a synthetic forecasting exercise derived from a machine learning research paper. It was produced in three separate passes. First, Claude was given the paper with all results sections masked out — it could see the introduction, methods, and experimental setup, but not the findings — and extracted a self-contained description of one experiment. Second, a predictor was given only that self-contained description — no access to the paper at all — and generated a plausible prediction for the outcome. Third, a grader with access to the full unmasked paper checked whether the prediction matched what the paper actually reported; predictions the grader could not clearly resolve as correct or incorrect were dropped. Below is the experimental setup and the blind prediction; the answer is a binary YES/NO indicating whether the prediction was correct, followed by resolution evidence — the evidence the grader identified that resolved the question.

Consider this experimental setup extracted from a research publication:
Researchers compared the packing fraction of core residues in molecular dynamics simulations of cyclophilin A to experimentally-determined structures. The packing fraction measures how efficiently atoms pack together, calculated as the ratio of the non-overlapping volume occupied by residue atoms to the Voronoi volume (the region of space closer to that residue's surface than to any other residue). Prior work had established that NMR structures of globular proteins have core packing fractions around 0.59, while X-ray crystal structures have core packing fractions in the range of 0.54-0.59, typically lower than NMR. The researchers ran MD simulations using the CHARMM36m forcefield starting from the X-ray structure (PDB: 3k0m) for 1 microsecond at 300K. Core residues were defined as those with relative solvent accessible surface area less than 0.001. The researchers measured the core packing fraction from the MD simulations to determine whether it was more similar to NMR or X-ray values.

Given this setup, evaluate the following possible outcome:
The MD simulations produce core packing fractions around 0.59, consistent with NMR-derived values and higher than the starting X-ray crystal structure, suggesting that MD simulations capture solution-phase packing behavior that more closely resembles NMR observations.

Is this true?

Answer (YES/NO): NO